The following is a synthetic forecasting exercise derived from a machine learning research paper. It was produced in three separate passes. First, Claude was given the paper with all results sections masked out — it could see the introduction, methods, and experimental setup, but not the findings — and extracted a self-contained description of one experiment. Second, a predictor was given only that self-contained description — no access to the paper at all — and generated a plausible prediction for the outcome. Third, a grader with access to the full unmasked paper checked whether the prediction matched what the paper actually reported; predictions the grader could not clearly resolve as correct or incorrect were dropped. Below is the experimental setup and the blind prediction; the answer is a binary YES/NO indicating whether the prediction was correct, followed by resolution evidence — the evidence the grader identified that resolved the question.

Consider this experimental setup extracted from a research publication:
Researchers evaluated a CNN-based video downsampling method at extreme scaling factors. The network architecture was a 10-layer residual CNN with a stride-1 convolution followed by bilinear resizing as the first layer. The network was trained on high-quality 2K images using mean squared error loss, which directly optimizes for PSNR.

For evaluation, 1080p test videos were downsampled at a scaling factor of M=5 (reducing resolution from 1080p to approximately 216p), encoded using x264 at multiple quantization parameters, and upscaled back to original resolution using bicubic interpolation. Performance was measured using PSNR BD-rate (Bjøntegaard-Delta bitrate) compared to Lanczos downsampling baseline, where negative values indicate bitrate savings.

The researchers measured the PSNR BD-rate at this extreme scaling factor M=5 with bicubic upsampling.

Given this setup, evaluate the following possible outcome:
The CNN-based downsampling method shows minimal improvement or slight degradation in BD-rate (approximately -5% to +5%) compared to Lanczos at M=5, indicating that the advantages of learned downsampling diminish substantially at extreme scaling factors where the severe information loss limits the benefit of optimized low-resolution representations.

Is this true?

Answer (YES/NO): YES